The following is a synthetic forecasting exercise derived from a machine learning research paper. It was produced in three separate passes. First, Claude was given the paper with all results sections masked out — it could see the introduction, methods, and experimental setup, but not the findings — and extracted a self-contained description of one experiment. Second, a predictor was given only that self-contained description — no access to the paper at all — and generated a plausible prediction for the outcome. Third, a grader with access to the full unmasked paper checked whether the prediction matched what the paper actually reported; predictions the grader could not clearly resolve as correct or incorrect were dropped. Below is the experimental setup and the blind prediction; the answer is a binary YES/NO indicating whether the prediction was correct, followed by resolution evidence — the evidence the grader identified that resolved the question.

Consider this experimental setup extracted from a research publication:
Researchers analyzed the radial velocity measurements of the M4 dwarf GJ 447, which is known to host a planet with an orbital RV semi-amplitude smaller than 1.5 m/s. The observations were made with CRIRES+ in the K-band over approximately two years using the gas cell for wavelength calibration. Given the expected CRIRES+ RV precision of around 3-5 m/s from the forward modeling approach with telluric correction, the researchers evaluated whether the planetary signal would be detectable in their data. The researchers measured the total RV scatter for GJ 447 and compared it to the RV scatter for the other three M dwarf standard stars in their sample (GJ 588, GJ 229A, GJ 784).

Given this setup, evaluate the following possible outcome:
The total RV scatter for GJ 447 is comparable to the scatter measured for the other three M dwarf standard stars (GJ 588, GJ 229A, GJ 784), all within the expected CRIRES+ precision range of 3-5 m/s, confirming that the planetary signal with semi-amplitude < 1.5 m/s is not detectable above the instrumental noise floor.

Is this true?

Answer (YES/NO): YES